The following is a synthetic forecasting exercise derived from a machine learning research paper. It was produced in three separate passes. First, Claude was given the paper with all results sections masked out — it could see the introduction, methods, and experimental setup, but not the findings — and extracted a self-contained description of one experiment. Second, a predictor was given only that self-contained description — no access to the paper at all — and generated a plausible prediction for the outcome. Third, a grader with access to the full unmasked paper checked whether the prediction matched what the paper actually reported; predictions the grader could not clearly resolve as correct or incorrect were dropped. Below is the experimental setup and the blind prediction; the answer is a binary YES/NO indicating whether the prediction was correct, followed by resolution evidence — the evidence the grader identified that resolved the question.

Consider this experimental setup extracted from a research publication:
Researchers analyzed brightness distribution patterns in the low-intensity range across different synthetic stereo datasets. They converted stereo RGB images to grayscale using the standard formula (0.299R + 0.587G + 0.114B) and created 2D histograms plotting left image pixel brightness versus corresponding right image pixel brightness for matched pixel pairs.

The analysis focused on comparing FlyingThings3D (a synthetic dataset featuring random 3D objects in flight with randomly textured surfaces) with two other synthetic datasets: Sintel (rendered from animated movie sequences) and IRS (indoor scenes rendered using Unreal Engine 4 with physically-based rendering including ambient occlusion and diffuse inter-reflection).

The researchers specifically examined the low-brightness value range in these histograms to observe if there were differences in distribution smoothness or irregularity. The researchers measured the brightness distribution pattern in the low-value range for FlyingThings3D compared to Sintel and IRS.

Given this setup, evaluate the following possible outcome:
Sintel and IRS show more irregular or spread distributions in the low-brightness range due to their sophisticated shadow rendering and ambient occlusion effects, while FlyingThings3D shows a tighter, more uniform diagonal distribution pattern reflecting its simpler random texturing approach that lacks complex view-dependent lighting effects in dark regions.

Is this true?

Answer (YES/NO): NO